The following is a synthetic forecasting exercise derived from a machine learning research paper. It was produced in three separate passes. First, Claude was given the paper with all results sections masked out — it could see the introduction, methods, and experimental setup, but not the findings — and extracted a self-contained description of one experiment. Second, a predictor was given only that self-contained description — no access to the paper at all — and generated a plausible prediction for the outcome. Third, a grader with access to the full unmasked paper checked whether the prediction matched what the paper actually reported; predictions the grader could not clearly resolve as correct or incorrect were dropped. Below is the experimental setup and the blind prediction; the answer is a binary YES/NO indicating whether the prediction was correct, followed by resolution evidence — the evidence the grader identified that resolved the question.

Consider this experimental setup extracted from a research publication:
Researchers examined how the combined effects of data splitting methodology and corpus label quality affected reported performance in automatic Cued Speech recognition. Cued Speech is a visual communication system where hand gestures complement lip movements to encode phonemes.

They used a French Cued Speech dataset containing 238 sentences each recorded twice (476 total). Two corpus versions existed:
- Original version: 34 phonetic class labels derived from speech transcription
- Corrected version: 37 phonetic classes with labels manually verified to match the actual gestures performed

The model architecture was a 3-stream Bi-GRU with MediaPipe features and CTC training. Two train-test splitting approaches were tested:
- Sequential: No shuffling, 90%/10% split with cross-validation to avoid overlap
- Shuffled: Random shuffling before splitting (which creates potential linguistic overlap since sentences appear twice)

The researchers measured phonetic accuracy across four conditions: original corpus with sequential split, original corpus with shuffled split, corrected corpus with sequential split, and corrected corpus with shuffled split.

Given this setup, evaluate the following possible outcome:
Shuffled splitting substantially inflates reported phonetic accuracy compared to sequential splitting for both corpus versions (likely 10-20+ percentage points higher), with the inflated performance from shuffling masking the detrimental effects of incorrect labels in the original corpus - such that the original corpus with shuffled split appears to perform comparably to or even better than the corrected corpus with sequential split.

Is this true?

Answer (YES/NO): NO